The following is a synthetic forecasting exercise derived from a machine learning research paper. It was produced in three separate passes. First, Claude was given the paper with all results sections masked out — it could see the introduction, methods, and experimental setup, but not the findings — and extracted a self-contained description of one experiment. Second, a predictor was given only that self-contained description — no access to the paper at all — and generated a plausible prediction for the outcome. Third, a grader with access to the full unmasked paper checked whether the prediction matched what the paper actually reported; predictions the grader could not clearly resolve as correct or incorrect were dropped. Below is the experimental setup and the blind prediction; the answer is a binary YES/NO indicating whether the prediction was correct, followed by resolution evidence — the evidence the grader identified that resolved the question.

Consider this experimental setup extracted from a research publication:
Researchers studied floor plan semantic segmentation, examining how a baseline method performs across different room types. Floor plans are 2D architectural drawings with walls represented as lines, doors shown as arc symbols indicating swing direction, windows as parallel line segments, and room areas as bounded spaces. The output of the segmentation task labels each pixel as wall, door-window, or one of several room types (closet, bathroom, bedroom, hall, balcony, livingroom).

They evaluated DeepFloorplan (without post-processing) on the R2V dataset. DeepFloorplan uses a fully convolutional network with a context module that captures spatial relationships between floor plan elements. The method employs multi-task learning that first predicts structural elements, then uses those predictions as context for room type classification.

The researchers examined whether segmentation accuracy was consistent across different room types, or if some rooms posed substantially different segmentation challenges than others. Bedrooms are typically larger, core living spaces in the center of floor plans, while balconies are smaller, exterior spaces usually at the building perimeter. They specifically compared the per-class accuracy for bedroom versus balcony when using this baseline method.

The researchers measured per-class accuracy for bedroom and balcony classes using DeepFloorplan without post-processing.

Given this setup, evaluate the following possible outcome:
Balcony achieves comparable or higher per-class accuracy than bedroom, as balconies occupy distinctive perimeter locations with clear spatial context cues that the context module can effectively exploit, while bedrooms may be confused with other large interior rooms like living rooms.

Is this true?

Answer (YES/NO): YES